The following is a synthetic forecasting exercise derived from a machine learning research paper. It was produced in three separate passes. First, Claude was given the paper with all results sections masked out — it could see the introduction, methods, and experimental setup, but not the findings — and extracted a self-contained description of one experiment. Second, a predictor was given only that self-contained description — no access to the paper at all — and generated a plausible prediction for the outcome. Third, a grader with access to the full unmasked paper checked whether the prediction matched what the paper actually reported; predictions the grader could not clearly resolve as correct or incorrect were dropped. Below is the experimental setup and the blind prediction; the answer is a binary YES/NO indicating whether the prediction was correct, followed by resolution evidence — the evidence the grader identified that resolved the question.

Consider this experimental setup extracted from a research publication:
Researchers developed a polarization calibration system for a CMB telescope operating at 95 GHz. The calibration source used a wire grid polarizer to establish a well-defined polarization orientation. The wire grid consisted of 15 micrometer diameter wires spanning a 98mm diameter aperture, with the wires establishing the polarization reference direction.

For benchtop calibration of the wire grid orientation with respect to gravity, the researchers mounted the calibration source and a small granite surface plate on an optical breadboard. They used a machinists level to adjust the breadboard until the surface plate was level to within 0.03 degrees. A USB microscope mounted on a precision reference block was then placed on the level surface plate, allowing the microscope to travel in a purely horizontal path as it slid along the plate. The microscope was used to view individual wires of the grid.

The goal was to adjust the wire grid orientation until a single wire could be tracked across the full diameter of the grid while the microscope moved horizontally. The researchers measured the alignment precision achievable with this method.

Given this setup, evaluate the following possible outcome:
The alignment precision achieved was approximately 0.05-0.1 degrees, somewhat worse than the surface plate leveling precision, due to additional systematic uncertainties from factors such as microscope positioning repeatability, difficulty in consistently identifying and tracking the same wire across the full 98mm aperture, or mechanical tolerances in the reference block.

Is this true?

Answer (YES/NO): NO